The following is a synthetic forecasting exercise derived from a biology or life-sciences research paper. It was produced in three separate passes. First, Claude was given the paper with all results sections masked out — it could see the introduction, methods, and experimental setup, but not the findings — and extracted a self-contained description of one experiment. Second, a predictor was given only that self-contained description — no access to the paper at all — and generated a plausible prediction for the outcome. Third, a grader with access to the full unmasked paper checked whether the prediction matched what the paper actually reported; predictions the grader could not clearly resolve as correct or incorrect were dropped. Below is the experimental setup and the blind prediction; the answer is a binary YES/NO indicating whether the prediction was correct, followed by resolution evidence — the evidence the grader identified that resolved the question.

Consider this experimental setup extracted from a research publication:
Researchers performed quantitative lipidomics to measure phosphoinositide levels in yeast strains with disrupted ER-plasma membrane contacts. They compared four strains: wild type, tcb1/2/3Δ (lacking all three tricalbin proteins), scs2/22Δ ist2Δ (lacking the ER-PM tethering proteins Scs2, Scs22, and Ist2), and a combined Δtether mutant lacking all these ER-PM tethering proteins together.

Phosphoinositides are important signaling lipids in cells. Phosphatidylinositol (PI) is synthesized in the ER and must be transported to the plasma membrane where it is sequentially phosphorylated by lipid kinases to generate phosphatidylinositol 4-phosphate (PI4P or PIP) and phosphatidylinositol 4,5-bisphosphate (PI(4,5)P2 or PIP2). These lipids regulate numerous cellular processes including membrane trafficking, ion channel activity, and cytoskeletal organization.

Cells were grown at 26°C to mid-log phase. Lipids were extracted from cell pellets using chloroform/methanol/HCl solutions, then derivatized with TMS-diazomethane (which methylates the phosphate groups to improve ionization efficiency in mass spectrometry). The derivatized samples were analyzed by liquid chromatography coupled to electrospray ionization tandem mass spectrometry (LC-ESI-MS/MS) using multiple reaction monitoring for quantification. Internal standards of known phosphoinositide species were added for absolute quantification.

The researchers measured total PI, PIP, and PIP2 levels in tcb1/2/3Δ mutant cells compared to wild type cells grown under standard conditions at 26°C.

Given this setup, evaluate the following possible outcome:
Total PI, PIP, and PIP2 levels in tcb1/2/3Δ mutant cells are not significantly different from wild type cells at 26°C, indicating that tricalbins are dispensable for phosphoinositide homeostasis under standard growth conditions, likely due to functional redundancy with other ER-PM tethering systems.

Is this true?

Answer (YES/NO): YES